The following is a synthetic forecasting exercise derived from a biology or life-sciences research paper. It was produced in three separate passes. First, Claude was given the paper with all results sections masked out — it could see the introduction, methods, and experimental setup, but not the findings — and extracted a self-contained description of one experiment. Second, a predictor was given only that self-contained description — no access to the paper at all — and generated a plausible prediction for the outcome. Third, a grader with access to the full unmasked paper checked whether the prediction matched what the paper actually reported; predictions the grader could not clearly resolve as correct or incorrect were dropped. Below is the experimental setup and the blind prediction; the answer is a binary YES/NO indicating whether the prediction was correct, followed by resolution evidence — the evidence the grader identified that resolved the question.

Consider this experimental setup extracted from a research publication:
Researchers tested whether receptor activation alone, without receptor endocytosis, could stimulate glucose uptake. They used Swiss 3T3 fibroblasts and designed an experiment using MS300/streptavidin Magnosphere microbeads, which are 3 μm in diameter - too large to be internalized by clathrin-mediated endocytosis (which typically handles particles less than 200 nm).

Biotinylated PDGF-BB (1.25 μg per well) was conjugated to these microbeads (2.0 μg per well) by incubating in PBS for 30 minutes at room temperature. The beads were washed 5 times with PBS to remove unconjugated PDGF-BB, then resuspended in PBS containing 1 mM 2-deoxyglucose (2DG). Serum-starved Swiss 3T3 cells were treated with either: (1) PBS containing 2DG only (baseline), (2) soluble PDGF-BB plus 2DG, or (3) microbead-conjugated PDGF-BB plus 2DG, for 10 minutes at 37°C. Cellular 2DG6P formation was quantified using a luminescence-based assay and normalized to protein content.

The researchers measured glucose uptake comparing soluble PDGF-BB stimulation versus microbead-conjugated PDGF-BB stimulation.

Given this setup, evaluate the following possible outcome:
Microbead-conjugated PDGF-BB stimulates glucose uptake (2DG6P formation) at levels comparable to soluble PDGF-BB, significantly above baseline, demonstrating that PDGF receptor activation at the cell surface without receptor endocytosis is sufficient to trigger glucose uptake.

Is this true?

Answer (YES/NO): NO